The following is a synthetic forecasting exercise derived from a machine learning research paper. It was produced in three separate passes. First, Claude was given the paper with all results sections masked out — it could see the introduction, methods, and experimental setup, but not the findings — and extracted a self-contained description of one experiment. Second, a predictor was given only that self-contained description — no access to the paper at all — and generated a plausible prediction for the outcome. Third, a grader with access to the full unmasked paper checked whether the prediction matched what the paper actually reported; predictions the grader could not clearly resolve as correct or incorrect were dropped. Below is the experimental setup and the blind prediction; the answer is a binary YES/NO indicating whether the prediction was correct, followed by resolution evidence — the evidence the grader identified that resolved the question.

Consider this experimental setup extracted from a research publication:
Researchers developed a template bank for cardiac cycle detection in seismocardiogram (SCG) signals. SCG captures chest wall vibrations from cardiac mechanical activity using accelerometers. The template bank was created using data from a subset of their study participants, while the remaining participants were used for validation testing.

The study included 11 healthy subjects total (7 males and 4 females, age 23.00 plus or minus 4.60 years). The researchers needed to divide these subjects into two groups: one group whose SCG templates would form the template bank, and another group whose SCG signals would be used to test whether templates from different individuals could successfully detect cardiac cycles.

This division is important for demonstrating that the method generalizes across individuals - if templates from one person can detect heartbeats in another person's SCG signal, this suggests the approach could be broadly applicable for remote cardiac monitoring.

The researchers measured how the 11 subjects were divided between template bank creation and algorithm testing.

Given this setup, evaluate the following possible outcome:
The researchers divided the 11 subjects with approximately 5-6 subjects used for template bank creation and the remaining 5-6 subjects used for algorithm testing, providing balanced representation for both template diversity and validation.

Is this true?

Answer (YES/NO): YES